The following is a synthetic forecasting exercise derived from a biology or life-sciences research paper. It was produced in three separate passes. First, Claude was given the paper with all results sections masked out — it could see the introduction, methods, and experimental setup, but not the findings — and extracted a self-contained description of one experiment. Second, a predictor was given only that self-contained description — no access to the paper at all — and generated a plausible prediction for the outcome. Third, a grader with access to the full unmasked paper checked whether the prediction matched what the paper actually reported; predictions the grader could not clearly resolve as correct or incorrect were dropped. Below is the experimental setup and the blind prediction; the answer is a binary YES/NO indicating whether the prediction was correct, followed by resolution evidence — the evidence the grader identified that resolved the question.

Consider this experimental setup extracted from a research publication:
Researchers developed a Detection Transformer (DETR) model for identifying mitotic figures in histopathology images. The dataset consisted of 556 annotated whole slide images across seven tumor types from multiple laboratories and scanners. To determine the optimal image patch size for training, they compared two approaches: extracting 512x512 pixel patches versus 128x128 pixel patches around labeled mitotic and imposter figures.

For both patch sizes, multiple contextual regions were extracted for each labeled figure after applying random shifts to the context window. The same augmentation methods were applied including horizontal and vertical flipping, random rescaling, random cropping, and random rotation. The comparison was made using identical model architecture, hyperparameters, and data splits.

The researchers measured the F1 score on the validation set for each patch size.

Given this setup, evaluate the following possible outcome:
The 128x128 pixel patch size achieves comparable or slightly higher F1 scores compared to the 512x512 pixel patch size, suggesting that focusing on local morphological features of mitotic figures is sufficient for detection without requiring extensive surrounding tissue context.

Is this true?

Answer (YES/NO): NO